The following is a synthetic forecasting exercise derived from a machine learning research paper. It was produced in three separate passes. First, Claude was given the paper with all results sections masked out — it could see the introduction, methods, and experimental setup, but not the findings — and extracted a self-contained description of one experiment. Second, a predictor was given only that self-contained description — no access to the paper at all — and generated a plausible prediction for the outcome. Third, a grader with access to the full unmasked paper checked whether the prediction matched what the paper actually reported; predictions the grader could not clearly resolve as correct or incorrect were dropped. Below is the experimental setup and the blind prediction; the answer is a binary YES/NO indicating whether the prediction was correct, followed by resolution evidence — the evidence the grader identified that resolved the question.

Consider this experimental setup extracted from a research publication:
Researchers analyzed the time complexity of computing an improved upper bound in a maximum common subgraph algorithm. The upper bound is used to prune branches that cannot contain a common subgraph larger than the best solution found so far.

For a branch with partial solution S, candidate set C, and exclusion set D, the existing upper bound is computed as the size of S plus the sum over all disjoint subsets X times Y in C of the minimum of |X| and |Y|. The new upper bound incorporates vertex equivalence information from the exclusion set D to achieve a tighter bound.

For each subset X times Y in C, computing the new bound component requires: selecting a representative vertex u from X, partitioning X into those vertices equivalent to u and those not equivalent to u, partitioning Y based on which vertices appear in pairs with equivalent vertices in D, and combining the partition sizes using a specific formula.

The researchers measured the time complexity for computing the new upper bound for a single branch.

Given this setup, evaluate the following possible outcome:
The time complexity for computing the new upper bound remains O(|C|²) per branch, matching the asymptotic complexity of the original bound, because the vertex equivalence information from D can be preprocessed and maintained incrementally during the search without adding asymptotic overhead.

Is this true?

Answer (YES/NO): NO